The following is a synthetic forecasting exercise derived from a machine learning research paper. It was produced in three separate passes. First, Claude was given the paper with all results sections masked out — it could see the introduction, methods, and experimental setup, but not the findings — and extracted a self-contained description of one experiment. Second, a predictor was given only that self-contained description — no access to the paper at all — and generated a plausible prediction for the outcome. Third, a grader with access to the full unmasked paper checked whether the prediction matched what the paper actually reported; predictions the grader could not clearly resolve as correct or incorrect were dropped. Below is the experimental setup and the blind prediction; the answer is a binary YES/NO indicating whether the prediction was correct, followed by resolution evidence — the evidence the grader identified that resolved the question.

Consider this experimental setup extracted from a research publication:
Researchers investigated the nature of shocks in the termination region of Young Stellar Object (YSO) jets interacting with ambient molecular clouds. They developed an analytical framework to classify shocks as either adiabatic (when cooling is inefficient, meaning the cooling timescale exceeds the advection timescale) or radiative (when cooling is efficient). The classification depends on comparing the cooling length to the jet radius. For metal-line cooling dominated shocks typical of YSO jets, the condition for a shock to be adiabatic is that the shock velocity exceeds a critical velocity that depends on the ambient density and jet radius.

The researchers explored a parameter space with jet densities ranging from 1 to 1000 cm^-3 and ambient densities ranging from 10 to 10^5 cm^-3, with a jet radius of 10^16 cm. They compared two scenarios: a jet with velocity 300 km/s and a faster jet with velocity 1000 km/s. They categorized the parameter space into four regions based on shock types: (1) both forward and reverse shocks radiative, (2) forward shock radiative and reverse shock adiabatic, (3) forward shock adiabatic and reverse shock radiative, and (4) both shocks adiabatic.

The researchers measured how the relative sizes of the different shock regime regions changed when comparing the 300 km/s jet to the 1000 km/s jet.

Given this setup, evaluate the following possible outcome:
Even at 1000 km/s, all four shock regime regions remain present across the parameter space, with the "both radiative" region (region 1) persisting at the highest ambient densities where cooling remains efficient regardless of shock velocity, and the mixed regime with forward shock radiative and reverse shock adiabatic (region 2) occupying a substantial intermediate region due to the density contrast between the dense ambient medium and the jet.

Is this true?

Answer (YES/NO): NO